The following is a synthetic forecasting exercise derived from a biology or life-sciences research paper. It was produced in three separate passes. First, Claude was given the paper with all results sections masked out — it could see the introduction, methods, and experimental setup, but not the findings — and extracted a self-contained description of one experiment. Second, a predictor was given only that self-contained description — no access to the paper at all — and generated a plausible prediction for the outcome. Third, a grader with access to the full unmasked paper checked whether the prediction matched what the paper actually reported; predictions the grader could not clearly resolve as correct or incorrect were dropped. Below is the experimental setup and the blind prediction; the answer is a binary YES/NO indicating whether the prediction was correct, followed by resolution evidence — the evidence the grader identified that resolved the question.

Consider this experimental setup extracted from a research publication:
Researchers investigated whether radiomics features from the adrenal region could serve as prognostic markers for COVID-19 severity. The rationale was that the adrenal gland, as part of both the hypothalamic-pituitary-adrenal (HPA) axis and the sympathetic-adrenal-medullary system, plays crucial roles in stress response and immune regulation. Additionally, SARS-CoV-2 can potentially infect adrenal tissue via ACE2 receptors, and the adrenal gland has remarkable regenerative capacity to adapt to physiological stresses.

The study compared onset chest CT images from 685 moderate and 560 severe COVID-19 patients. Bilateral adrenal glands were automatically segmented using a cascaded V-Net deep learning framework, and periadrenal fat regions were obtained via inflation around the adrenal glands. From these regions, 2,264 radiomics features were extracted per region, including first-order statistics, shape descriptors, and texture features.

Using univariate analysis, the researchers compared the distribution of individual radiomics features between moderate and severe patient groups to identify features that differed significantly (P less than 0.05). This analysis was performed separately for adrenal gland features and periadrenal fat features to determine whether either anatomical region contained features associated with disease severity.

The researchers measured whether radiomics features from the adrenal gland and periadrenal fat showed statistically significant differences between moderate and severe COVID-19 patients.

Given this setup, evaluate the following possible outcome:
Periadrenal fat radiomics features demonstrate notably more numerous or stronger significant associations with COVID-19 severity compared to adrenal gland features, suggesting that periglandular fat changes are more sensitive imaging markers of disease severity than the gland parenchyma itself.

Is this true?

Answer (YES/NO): NO